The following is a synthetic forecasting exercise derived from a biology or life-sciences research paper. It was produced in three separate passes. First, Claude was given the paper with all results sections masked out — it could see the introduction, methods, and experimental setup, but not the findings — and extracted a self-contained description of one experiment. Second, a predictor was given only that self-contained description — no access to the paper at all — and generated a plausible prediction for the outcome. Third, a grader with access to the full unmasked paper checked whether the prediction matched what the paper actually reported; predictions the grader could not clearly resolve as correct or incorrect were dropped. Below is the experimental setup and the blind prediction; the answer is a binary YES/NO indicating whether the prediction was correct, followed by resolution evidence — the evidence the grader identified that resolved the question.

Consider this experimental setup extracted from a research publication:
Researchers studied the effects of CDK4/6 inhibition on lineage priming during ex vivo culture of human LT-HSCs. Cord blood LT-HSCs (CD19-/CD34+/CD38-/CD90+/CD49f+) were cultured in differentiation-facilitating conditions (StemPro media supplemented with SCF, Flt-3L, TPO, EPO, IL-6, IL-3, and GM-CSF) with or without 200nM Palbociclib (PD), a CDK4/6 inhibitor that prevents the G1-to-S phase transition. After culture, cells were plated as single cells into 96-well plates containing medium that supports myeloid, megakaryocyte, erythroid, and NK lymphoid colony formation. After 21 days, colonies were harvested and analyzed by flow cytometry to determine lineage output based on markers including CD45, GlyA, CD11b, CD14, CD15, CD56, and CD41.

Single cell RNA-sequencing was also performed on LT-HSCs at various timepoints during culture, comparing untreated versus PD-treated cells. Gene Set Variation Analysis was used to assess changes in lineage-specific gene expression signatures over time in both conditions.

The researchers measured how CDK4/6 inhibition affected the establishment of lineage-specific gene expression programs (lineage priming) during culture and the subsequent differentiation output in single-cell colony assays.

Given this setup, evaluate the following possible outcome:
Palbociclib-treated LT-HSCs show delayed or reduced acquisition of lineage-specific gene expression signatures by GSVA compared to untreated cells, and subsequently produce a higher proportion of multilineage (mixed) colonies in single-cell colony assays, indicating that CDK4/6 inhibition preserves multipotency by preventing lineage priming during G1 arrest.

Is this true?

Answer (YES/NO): NO